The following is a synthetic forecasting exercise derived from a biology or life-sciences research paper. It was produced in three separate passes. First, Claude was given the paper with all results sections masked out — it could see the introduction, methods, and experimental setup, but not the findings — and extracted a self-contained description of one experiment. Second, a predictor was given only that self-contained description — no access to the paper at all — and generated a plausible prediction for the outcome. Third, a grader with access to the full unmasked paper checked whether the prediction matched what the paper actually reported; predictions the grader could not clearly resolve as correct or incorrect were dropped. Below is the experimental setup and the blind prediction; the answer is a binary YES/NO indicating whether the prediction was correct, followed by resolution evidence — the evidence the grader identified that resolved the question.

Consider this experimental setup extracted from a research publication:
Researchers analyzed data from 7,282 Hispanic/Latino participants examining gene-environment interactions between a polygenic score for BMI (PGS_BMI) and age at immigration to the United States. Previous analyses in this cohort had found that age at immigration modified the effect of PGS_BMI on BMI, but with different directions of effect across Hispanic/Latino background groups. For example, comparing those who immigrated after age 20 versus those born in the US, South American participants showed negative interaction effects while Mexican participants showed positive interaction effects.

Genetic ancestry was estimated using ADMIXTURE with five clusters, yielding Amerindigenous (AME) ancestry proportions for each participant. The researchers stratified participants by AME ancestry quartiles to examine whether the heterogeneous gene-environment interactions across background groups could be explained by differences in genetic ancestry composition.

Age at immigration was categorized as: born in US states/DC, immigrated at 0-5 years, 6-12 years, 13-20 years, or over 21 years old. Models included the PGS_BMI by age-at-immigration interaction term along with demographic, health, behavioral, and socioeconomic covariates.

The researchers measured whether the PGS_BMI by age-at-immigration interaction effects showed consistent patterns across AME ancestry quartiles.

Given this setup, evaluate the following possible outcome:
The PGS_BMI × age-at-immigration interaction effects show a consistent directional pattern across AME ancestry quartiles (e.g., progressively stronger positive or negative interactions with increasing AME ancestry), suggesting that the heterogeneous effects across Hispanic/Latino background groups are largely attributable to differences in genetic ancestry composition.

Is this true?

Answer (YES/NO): NO